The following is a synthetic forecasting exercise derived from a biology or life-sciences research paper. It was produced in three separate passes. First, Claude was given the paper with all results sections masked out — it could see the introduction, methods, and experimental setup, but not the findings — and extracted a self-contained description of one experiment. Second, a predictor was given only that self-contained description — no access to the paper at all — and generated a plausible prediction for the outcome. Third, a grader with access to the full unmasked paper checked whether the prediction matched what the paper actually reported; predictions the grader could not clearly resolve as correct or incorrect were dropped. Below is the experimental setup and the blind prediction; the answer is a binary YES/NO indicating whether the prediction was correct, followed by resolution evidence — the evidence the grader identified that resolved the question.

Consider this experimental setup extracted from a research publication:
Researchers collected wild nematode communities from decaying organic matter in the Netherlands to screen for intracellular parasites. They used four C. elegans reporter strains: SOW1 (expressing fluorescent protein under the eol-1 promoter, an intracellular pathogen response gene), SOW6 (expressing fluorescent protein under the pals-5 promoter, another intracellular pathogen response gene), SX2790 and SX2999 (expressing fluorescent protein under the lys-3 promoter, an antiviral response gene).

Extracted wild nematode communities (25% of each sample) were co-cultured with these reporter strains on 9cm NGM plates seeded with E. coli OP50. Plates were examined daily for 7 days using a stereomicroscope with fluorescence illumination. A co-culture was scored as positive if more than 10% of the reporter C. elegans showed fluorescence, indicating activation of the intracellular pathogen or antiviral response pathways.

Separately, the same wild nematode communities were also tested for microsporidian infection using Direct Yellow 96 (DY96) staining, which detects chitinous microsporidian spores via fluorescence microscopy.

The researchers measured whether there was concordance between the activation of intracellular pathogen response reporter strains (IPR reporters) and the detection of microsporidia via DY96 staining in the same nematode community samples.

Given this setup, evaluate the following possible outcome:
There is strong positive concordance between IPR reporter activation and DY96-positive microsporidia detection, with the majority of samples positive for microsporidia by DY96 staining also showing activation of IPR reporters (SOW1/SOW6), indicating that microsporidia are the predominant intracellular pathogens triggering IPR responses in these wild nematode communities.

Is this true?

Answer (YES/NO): NO